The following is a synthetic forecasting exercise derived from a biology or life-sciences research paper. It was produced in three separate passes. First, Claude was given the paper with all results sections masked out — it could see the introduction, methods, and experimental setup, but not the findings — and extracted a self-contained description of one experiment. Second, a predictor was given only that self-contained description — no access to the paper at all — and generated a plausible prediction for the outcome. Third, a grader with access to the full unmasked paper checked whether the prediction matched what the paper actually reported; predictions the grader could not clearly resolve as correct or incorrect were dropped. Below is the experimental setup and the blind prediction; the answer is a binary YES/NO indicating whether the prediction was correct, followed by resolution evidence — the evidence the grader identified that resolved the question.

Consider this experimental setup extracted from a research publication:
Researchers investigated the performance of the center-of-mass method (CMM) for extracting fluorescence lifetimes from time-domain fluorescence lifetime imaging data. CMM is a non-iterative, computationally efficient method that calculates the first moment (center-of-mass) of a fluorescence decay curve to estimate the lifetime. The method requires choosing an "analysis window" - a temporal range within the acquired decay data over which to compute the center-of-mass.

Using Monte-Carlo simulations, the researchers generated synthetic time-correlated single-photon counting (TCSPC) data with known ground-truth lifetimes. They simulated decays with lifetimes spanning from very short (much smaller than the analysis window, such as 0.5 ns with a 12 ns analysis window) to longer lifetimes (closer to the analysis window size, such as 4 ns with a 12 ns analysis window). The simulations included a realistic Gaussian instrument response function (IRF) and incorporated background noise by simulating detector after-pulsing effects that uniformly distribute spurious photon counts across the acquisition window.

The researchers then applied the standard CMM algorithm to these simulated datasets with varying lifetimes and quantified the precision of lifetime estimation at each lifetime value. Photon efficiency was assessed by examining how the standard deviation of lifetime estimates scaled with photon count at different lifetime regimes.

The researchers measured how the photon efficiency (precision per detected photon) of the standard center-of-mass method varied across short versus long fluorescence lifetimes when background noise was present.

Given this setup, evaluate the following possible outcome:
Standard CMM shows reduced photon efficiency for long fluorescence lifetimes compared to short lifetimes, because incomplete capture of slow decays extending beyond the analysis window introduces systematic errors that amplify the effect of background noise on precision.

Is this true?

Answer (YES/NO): NO